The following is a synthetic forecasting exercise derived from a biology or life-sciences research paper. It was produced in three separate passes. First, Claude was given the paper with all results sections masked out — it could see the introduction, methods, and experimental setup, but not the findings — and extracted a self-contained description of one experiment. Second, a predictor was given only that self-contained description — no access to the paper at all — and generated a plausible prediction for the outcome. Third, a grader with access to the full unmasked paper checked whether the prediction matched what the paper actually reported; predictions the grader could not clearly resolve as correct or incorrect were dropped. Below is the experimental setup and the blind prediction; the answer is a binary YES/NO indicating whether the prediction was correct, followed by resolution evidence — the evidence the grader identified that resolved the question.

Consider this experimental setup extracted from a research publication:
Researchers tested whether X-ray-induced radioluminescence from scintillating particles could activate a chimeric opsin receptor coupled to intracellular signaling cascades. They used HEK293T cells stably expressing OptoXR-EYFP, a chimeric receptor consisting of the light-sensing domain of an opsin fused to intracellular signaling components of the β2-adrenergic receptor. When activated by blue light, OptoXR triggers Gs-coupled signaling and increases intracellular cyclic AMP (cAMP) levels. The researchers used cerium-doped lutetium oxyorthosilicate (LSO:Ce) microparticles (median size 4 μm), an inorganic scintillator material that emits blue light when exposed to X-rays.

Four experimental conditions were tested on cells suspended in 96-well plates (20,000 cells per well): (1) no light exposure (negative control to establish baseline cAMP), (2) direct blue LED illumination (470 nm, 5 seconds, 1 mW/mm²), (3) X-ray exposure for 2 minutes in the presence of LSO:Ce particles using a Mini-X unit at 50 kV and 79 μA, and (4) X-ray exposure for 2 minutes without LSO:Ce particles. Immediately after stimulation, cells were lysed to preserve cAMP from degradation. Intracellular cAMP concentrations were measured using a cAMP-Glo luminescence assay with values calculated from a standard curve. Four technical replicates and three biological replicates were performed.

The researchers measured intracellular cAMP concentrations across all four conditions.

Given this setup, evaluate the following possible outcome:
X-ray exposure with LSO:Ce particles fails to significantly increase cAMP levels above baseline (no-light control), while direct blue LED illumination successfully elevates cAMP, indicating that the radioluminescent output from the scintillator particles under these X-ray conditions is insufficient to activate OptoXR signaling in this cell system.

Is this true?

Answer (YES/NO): NO